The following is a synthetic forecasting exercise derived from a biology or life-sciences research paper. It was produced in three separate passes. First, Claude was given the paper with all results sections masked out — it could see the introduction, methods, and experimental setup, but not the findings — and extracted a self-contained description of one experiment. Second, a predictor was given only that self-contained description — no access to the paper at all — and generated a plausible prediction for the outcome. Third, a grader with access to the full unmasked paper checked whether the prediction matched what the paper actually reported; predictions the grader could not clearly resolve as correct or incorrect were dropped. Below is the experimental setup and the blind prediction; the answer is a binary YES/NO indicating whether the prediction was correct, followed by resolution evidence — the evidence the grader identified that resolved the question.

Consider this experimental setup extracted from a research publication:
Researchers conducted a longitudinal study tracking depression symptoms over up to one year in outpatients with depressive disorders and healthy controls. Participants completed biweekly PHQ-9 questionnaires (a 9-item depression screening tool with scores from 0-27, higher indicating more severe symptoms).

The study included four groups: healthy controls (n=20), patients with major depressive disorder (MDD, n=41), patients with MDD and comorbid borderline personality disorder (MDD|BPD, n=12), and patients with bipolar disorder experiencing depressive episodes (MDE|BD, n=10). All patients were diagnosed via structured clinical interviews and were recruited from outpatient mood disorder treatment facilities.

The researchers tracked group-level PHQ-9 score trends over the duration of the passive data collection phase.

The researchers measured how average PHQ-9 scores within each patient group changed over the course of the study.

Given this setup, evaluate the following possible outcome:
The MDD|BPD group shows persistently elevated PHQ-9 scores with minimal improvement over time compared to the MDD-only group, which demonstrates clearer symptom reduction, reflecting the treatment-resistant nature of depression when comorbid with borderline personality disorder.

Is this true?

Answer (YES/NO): NO